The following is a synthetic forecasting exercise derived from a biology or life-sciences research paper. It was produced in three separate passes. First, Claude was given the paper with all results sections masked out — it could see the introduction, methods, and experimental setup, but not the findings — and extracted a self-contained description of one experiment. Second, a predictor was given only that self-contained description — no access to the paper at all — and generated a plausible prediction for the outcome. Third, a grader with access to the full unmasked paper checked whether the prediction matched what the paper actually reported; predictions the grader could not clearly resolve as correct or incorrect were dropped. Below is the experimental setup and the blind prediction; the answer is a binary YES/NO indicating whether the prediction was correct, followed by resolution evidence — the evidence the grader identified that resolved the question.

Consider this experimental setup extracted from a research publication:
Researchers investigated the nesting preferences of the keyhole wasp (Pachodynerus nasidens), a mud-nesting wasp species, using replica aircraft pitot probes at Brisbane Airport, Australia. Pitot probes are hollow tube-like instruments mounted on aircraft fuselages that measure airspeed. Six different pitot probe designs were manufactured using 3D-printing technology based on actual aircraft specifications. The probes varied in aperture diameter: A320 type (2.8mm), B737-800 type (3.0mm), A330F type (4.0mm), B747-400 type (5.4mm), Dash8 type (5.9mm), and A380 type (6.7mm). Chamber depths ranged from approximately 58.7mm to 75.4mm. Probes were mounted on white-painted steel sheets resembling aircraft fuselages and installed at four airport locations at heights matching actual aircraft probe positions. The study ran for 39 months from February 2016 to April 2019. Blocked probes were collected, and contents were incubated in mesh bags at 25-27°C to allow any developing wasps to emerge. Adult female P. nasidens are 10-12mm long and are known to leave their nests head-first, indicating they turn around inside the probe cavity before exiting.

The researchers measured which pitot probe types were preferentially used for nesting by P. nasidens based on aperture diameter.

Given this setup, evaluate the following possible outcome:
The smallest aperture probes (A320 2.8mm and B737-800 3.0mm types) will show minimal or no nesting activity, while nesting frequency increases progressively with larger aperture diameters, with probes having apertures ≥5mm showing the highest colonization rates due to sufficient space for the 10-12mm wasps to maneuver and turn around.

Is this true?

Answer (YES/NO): NO